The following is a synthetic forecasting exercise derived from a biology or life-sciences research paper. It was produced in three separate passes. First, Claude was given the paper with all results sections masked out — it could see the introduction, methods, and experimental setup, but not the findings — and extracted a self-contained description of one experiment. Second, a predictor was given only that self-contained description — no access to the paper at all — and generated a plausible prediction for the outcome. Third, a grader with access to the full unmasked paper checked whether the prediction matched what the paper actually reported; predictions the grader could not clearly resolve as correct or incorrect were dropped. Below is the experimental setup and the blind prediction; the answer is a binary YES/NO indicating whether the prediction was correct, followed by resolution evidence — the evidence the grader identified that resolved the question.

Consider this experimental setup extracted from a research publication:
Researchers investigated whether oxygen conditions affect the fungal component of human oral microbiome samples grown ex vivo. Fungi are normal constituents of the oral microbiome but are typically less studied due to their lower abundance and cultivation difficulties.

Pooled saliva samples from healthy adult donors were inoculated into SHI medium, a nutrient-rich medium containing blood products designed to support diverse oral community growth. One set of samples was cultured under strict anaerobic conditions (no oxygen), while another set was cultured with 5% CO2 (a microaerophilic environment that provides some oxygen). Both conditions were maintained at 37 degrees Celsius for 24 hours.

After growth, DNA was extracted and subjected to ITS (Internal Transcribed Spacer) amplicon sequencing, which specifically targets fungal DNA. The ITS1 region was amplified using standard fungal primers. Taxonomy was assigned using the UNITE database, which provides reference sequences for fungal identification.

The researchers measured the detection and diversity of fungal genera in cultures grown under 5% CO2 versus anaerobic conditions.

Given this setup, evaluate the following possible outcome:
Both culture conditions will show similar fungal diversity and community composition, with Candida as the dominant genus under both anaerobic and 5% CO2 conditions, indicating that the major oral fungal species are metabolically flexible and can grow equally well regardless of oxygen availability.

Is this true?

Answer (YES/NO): NO